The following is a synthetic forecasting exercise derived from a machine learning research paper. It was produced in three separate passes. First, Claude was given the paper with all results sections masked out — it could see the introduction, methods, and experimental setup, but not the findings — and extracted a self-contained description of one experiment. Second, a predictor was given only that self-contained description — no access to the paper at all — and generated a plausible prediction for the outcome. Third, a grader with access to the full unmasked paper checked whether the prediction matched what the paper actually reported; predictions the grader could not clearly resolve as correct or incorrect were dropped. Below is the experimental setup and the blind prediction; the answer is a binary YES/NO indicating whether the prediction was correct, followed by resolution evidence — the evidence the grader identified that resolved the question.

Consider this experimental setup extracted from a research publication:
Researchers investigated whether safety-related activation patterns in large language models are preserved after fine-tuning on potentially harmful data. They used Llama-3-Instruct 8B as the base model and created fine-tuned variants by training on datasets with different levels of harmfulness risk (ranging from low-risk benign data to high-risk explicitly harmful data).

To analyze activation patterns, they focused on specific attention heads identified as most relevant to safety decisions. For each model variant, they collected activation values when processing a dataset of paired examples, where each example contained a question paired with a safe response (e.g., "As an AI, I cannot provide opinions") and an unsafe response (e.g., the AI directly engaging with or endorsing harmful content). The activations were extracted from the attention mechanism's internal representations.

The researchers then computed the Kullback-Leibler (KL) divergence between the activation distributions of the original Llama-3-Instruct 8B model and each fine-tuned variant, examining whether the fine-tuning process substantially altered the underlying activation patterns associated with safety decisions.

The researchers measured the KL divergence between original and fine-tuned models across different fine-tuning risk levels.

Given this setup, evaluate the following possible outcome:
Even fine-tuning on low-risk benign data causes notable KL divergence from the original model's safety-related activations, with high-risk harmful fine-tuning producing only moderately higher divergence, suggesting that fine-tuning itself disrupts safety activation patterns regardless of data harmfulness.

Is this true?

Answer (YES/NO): NO